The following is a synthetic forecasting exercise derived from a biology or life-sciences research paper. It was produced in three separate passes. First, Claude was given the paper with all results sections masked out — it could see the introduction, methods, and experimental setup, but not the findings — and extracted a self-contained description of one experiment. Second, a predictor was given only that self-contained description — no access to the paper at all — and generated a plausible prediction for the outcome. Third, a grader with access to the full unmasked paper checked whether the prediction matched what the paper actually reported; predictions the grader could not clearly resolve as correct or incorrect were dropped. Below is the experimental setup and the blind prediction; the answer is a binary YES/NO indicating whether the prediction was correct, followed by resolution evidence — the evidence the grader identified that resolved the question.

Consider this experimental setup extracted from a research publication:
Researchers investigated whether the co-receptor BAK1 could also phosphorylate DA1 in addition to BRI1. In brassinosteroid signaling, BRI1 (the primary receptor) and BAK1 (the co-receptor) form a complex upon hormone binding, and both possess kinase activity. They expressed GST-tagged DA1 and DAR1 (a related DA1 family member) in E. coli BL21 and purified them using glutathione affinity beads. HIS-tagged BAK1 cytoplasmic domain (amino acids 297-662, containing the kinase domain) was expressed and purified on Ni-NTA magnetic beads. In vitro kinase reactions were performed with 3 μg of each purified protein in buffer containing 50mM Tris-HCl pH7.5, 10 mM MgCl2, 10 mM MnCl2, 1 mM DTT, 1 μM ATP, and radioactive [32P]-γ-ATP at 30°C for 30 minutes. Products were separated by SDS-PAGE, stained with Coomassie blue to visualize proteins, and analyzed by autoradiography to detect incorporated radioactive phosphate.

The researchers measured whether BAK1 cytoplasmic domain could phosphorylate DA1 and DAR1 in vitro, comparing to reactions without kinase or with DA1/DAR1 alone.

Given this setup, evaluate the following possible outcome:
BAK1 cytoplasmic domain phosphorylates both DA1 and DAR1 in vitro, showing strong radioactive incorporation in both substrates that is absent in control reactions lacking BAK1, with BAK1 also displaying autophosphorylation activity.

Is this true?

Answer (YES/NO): NO